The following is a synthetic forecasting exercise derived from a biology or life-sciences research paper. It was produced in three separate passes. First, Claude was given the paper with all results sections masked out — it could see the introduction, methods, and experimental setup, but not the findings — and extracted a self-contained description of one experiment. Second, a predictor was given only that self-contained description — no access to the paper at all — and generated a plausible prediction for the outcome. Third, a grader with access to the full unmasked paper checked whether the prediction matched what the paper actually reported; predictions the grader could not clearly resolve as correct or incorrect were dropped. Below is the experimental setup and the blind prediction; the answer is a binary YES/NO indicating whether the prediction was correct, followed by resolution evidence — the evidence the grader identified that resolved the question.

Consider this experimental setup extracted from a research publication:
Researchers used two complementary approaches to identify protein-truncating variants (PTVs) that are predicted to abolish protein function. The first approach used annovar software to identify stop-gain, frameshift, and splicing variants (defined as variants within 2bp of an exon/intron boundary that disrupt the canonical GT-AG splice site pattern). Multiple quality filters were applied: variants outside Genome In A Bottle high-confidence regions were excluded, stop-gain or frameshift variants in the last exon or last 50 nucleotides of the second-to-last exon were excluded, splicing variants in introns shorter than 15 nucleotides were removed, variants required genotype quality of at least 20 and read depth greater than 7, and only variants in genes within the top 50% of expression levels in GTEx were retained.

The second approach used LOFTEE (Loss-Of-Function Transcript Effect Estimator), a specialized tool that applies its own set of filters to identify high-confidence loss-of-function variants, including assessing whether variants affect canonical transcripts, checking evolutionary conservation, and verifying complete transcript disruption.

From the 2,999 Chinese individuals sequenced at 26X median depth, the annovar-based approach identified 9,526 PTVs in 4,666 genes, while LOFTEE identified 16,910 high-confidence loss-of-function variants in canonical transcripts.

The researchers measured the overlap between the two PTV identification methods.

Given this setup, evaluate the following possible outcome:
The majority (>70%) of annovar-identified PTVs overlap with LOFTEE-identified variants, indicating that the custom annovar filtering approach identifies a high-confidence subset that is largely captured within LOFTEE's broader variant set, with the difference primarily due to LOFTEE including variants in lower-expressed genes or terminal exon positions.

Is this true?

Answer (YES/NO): YES